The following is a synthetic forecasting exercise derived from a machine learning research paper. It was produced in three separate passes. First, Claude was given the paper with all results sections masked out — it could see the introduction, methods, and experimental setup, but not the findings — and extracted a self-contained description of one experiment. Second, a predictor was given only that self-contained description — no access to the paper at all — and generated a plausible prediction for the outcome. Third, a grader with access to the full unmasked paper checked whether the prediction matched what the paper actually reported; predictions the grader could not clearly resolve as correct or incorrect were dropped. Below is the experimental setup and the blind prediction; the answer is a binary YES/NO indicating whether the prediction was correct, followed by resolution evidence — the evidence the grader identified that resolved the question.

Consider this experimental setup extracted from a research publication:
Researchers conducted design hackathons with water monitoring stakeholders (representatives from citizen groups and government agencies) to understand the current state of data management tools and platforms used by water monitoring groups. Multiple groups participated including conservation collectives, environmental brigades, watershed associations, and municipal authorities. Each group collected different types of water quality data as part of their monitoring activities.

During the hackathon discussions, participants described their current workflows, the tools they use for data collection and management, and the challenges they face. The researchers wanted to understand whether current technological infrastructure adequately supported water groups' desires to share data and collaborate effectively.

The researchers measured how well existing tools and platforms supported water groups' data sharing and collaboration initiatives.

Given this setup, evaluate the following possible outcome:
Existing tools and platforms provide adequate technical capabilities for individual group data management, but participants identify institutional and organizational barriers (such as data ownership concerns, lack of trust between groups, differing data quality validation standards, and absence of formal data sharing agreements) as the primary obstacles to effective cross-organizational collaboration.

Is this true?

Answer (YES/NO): NO